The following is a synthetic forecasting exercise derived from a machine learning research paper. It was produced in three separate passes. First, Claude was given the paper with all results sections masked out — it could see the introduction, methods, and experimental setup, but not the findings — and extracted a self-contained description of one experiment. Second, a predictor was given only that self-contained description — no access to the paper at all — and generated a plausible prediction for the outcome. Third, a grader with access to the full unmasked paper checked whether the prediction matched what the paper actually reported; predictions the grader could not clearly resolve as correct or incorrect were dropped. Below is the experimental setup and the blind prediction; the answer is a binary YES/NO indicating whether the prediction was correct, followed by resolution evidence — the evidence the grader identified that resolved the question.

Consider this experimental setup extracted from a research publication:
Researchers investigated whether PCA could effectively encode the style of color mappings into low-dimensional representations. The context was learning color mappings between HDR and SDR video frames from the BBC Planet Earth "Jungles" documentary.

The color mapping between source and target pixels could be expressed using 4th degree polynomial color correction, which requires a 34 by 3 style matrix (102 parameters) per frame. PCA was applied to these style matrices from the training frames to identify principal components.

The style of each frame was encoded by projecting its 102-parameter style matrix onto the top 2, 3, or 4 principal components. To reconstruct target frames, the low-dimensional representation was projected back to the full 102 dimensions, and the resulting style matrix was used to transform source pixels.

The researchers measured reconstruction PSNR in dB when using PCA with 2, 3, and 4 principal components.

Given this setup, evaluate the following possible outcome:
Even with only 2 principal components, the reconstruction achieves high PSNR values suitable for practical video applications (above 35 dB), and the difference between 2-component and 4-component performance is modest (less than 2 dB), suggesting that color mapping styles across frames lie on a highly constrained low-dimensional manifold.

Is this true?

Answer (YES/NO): NO